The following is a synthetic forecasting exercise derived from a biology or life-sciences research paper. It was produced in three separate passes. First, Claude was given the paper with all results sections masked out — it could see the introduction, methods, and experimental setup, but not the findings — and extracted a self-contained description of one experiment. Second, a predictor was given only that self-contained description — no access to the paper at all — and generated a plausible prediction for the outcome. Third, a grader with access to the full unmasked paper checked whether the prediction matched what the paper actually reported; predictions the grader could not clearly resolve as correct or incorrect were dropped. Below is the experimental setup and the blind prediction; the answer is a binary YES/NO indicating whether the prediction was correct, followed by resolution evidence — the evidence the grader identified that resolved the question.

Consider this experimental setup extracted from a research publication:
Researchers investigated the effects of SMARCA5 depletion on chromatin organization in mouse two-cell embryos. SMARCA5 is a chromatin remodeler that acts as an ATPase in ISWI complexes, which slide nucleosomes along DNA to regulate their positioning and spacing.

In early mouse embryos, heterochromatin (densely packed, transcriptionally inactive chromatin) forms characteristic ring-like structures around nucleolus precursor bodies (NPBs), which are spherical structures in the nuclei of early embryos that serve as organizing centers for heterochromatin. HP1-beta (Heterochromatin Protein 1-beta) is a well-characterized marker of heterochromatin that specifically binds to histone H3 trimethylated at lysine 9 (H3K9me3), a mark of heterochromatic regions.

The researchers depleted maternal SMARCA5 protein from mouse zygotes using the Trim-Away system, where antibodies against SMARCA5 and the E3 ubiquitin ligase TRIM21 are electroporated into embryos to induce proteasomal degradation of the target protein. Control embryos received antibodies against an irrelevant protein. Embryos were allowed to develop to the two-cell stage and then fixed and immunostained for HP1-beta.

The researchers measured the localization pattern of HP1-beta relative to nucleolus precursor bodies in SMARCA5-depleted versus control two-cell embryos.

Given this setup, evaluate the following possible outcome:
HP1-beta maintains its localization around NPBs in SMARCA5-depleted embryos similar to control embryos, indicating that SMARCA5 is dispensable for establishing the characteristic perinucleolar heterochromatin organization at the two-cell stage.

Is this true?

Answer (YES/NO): NO